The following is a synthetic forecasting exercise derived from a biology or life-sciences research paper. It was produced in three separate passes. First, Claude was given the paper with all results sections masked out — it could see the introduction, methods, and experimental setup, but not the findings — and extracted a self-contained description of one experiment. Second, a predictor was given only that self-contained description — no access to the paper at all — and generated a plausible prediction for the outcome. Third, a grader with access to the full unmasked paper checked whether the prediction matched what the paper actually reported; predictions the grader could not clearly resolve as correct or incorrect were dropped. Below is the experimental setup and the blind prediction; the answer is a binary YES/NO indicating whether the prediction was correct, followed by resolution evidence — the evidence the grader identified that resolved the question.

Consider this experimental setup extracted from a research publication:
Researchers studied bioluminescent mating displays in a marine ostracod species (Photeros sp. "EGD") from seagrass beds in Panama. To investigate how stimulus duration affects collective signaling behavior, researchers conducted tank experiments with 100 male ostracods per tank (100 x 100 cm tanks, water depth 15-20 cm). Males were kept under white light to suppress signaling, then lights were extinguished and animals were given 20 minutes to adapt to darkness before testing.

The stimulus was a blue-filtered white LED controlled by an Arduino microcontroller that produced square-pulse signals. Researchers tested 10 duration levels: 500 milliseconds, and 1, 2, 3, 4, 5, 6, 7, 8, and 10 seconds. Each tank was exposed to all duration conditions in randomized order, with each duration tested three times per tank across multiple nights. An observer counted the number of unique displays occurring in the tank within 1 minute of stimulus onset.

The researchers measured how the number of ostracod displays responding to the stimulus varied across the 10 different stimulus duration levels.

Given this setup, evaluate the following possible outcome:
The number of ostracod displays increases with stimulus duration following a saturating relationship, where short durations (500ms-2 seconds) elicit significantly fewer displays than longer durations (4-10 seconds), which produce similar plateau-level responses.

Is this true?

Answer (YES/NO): NO